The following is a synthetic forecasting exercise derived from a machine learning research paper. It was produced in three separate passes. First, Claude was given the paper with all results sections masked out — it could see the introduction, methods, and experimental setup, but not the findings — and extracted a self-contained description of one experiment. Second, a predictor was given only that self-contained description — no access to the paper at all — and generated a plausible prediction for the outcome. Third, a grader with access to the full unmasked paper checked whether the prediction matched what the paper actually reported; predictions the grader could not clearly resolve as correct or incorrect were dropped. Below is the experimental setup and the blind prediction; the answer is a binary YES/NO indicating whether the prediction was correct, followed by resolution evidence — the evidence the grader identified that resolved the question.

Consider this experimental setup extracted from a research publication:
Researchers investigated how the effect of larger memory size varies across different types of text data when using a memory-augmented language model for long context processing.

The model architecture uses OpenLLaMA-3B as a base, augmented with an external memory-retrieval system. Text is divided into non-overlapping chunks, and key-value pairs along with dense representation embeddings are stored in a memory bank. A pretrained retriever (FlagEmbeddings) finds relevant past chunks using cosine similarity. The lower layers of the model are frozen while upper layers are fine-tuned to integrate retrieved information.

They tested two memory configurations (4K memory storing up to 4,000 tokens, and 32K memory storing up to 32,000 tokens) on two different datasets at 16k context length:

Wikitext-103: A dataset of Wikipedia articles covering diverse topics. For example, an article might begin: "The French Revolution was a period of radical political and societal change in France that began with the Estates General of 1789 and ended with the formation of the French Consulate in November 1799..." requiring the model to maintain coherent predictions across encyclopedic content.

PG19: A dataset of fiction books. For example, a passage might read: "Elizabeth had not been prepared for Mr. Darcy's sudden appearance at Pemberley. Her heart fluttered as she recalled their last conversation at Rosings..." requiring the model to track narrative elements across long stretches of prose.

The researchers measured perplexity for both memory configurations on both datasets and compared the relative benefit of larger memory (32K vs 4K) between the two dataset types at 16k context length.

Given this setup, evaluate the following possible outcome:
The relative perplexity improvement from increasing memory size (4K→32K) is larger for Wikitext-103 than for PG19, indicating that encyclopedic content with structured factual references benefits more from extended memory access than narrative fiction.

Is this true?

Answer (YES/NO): YES